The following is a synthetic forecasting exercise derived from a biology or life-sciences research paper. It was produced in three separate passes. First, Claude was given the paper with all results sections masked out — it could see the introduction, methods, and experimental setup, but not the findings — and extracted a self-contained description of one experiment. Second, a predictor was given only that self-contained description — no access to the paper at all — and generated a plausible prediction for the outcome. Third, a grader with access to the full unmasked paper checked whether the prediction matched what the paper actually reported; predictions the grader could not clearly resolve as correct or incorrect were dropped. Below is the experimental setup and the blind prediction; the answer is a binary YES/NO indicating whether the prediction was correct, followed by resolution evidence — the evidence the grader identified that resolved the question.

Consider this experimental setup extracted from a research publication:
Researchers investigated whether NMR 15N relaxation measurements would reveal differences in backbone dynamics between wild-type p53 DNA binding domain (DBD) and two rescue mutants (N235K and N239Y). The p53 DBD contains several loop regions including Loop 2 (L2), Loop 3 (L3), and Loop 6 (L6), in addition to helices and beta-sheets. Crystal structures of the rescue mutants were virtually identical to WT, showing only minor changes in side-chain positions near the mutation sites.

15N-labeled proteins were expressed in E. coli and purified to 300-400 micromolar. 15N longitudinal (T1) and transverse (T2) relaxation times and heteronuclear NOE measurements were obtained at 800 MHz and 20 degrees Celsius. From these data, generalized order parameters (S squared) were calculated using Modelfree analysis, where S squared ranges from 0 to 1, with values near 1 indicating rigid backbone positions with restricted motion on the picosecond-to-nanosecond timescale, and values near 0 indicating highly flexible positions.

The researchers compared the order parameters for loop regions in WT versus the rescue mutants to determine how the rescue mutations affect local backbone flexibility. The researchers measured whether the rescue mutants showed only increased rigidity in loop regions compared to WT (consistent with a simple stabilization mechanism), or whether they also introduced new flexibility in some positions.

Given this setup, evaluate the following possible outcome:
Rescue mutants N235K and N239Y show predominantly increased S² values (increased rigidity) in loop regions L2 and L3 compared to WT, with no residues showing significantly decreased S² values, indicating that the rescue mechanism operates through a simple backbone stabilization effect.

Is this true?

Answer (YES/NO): NO